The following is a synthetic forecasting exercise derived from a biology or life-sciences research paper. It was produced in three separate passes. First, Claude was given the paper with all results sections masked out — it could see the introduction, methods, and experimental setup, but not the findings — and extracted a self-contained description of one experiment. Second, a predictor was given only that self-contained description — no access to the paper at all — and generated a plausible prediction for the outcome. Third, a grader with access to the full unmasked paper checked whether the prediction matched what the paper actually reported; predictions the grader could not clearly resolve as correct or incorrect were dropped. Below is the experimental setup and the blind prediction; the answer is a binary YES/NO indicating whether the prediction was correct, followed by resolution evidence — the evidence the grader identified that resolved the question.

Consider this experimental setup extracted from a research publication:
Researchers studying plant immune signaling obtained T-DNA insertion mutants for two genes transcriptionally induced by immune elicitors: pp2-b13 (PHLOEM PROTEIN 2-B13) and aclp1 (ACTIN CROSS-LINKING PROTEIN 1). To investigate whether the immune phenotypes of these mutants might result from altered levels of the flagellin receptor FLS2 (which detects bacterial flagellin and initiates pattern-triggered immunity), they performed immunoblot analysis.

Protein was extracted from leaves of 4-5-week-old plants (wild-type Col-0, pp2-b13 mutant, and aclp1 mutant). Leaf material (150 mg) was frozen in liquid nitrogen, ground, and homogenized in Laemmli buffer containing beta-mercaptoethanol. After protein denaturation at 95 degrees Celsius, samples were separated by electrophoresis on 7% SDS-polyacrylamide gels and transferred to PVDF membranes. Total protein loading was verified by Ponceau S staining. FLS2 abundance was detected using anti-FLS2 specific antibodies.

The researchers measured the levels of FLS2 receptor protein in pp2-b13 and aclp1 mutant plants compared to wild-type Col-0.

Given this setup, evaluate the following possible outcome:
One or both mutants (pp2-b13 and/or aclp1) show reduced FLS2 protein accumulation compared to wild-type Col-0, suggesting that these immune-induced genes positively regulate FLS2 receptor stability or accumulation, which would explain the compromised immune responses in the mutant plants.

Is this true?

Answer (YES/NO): NO